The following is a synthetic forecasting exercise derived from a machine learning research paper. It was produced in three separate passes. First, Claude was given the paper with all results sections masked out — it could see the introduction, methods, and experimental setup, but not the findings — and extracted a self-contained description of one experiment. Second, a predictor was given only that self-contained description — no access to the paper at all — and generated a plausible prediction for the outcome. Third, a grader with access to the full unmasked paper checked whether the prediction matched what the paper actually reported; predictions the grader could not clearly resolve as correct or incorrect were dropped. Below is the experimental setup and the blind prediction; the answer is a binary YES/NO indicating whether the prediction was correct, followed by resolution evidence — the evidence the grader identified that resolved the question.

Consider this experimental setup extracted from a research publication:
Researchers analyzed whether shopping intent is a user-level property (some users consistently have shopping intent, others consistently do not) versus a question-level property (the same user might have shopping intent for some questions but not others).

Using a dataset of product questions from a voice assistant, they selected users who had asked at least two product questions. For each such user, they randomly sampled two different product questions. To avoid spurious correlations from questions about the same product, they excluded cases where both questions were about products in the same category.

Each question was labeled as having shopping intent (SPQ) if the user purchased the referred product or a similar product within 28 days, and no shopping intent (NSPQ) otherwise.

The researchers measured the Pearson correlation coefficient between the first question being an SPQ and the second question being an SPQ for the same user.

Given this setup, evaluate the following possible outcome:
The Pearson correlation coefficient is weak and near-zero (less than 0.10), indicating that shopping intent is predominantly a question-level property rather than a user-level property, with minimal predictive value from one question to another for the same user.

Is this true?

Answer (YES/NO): NO